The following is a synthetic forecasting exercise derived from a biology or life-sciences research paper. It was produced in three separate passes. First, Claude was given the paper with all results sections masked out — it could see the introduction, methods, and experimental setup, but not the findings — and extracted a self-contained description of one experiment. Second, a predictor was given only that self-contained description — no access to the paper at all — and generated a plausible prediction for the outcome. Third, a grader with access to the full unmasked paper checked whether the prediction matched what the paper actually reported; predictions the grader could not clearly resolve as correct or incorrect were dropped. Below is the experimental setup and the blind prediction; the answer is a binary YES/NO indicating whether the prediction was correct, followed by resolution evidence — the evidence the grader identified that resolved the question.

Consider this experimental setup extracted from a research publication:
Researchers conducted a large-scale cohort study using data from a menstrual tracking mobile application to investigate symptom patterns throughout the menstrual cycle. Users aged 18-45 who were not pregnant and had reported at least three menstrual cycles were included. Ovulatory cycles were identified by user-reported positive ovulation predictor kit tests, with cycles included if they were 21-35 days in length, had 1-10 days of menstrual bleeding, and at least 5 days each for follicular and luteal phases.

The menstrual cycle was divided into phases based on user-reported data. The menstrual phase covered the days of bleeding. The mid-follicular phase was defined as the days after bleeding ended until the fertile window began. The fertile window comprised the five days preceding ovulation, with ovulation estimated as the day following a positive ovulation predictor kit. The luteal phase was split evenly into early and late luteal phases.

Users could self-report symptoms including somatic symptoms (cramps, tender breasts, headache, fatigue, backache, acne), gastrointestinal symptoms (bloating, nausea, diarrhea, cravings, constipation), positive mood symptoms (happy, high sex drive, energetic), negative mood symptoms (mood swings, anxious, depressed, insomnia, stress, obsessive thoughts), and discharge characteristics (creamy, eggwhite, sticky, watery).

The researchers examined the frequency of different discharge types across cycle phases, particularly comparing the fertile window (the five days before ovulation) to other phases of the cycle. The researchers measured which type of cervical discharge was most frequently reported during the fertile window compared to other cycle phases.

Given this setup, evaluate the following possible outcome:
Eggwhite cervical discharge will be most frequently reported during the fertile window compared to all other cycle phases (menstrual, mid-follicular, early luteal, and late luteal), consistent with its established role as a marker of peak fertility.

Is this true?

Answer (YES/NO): YES